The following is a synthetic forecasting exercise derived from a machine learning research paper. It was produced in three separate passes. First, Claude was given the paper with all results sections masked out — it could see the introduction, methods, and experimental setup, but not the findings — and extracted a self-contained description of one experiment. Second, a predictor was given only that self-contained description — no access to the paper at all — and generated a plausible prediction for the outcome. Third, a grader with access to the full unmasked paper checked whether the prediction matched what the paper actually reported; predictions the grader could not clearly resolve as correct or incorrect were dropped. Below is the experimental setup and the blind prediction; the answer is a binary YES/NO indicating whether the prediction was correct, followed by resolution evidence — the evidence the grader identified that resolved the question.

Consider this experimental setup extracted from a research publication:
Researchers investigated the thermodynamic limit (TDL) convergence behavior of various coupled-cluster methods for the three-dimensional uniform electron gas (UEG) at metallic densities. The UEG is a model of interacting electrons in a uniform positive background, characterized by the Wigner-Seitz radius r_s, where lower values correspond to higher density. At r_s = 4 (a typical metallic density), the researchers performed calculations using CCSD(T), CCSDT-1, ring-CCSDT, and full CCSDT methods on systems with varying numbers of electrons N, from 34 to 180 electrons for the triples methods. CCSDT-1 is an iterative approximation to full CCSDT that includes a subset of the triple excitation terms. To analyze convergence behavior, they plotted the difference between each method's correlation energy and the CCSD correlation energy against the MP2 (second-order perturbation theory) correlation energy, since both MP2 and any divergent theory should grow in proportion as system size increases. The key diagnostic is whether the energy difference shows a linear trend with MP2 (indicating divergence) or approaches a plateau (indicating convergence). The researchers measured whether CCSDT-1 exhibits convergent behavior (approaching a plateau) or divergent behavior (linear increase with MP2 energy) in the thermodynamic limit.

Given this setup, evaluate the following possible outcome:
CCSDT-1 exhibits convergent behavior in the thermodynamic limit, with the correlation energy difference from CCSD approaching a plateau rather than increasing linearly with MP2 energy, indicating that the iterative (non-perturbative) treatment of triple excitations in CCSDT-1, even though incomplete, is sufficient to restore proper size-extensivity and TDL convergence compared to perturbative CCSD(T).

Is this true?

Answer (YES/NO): NO